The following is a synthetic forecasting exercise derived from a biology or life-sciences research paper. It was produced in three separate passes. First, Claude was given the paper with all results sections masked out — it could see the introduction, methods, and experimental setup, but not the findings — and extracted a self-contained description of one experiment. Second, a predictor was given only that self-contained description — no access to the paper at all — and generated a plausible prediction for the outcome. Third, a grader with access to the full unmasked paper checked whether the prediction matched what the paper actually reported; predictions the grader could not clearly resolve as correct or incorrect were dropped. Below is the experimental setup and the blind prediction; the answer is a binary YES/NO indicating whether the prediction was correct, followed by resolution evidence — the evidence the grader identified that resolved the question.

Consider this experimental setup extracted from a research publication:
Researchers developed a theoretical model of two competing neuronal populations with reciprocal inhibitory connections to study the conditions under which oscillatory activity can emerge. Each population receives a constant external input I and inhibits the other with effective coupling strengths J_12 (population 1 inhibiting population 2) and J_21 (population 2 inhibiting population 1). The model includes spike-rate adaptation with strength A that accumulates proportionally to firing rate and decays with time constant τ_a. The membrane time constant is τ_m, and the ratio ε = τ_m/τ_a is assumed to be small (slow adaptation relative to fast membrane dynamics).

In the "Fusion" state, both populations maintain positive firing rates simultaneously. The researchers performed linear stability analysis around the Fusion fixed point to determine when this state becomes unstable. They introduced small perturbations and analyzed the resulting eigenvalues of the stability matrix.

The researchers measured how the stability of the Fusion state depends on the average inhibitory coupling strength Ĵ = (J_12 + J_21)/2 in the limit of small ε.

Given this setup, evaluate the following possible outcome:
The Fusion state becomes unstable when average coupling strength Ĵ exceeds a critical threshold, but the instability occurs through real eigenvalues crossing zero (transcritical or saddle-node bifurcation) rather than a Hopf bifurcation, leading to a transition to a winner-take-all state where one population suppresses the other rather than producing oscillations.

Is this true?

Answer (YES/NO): NO